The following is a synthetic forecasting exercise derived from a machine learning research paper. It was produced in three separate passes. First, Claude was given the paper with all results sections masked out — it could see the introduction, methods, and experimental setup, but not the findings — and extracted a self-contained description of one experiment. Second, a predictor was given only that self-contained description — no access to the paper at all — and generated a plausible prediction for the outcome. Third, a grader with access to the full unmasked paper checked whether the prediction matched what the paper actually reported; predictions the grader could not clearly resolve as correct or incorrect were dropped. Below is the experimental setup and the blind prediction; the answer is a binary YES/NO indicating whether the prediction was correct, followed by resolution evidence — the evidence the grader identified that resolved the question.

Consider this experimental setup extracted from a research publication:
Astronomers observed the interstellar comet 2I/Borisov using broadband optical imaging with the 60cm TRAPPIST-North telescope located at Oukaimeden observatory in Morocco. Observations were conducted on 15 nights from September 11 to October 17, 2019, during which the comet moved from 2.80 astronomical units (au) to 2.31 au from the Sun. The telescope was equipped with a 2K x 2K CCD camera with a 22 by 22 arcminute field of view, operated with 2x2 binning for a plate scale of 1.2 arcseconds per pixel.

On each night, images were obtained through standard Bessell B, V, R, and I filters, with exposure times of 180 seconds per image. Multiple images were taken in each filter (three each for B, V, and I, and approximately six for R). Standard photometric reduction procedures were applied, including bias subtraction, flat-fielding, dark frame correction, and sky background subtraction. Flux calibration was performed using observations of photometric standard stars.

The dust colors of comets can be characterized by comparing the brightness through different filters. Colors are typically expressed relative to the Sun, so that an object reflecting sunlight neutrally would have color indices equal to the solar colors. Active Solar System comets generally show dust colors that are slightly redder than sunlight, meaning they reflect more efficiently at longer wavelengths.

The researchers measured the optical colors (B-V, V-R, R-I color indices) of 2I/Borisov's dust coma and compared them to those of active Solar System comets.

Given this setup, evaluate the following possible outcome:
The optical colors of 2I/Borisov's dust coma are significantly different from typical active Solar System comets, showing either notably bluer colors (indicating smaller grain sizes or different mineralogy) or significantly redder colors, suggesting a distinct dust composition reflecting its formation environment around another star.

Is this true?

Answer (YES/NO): NO